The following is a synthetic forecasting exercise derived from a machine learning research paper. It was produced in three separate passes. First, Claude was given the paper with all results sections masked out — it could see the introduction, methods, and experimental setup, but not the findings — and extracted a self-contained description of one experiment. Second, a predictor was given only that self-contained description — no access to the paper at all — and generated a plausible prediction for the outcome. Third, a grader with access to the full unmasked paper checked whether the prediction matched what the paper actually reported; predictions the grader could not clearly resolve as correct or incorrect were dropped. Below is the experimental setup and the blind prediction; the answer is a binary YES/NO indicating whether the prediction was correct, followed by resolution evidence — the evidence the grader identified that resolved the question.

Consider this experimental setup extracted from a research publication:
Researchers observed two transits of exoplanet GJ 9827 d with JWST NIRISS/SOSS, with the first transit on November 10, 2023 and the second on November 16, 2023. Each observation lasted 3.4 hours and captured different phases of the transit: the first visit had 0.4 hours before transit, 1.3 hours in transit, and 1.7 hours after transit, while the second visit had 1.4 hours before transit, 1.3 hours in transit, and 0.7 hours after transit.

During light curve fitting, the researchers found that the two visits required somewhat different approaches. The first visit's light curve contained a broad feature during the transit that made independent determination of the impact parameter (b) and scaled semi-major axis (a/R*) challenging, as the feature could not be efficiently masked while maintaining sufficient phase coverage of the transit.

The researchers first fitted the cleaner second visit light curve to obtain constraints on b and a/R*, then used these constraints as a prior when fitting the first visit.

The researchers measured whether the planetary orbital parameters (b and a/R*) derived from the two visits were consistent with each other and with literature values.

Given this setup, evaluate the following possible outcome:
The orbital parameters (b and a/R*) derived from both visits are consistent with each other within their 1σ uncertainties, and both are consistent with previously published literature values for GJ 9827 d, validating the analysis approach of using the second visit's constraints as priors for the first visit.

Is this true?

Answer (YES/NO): YES